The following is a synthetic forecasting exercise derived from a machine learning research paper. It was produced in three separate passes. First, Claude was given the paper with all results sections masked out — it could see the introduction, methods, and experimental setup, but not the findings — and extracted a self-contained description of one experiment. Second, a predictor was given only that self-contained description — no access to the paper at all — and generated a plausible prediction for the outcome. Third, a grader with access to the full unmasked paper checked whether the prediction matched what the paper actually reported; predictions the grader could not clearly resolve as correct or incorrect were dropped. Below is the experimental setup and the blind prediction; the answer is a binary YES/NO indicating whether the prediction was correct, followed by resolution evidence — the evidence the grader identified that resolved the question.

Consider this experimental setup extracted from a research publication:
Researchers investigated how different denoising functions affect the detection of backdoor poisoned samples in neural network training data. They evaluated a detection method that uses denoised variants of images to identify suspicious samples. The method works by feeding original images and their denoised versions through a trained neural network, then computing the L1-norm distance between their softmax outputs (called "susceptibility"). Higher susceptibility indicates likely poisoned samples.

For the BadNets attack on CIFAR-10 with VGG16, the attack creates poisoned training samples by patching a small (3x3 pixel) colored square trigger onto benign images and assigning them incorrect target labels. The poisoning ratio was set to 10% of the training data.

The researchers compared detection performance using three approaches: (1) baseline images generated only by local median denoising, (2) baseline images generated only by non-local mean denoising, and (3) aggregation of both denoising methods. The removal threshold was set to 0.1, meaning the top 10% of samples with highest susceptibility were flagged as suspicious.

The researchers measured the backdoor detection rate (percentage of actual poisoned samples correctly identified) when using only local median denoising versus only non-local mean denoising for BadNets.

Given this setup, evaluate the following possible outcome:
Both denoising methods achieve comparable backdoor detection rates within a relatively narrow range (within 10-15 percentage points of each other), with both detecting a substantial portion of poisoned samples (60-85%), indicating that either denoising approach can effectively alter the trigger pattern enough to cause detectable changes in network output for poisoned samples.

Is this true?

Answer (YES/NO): NO